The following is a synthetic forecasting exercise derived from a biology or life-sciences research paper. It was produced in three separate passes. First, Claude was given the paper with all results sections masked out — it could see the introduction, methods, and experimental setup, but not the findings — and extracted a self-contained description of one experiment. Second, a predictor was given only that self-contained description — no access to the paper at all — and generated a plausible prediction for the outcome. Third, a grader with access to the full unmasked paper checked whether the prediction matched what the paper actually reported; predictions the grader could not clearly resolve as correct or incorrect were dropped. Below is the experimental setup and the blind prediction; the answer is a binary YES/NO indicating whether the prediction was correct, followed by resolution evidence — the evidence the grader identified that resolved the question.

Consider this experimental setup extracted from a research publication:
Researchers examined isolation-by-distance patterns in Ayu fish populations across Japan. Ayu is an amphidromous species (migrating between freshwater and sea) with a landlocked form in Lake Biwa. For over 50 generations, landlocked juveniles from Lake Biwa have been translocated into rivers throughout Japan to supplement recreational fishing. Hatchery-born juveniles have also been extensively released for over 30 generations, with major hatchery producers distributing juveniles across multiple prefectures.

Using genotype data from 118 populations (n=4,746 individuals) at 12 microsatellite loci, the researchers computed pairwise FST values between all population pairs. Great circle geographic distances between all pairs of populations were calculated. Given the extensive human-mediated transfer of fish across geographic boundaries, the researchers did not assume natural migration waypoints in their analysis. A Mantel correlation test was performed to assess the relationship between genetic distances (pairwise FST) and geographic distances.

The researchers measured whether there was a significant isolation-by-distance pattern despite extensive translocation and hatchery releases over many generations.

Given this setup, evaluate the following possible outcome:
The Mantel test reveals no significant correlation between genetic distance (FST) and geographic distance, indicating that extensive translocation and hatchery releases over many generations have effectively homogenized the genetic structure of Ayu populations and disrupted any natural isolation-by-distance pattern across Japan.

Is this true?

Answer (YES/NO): NO